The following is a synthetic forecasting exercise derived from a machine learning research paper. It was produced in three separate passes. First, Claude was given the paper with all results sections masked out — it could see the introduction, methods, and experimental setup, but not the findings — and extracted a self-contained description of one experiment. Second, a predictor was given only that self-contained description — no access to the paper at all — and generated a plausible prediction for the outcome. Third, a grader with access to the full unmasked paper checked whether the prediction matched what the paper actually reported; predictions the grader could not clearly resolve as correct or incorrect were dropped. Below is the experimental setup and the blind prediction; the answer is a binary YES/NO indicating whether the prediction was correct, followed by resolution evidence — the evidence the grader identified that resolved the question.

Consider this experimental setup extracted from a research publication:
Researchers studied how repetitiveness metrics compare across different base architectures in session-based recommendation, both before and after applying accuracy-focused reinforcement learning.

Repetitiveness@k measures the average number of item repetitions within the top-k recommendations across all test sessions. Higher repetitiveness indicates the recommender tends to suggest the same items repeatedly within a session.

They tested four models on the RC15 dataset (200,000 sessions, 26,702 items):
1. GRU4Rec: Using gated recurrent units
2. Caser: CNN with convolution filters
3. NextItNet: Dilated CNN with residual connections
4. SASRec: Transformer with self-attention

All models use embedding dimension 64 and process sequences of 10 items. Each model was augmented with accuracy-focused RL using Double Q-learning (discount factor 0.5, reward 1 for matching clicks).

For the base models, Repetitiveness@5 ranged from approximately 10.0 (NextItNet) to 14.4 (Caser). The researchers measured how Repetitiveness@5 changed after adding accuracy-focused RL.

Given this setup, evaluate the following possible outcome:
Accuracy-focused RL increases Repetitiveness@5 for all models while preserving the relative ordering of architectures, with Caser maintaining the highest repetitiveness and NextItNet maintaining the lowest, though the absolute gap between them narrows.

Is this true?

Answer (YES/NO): YES